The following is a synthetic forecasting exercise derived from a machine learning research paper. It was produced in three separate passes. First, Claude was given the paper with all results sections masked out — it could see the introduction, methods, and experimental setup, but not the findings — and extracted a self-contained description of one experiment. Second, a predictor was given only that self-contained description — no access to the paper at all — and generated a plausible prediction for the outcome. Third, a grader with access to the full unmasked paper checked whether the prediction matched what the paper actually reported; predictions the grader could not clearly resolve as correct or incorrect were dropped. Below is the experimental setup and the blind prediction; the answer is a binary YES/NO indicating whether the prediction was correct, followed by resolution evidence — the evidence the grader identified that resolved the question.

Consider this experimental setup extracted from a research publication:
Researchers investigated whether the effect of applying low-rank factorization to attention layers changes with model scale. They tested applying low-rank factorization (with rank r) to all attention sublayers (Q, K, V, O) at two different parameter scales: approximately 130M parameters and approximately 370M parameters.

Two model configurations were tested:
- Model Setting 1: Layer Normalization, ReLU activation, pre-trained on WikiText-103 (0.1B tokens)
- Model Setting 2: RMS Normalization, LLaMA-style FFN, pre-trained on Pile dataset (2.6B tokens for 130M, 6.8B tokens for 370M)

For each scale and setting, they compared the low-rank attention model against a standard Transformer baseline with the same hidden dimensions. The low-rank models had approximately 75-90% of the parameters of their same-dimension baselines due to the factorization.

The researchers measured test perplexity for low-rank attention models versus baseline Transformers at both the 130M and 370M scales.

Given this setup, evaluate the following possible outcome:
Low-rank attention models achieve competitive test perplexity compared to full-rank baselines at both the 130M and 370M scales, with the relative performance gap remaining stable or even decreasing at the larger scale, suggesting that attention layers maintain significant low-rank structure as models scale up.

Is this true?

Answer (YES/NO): YES